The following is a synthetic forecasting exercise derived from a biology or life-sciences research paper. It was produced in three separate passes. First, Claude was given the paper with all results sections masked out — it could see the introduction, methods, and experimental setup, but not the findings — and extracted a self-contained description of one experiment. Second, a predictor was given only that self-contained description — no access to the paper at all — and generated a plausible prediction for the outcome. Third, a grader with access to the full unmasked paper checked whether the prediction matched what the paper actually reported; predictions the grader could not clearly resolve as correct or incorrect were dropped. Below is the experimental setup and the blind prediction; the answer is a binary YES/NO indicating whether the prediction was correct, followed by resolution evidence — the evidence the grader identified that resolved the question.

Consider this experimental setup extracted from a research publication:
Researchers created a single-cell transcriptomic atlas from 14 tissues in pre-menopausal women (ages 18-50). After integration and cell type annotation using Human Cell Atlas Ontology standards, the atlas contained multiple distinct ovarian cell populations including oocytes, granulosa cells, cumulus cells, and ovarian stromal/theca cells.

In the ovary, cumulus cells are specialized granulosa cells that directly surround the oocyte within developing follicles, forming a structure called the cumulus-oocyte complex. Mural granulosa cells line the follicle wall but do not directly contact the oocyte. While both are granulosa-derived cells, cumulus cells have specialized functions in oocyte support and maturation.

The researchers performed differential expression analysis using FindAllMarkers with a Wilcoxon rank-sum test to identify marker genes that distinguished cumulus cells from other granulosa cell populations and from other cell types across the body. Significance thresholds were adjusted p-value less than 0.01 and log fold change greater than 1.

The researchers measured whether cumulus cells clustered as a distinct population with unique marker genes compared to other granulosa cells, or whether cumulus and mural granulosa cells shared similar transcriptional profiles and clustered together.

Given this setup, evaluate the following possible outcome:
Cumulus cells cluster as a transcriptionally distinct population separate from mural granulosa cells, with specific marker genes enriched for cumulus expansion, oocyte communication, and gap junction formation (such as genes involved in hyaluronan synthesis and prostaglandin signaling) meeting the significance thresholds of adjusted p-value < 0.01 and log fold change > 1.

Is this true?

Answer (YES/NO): NO